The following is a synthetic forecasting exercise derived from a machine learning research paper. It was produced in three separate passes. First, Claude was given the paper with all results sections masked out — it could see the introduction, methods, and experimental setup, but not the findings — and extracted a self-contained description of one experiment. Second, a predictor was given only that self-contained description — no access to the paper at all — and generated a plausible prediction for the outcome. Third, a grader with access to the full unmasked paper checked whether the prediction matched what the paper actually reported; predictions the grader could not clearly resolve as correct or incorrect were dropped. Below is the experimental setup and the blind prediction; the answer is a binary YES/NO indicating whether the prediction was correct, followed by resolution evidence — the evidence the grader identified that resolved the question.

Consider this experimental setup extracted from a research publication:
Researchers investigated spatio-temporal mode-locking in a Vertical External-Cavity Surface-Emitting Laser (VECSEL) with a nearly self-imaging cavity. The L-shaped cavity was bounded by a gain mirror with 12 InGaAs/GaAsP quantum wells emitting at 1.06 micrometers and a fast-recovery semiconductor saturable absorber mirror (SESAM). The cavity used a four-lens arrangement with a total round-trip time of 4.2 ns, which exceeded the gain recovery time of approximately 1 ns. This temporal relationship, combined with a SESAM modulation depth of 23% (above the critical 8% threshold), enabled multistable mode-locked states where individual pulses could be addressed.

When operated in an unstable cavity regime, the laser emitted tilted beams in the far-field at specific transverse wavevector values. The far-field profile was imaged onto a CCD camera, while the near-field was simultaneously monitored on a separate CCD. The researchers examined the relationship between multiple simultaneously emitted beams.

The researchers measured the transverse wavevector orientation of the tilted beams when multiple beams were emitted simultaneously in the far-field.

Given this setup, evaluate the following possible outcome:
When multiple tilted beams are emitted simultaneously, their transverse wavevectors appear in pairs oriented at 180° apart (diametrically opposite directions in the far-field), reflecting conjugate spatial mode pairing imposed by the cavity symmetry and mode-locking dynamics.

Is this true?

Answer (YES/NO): YES